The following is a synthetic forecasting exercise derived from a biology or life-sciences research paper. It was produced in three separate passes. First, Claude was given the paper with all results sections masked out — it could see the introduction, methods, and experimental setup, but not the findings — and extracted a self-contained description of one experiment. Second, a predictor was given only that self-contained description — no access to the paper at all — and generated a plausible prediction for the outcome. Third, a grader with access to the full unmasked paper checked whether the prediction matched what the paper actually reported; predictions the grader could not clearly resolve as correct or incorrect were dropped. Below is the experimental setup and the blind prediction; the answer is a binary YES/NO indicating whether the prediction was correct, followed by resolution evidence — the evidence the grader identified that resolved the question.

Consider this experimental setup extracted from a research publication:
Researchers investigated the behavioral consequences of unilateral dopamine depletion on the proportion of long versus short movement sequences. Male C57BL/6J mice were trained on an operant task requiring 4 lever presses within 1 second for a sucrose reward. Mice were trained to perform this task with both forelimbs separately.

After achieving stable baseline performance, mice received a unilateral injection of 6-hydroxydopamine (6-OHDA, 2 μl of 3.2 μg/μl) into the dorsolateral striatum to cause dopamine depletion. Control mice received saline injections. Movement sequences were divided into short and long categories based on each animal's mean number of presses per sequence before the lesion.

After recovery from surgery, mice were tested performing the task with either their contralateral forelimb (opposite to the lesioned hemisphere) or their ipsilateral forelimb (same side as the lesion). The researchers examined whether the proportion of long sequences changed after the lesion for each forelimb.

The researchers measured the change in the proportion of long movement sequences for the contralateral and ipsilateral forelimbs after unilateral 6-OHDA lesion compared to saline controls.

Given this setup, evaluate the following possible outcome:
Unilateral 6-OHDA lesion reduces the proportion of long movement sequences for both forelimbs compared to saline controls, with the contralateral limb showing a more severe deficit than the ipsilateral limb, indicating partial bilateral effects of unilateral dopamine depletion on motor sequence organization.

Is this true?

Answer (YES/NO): NO